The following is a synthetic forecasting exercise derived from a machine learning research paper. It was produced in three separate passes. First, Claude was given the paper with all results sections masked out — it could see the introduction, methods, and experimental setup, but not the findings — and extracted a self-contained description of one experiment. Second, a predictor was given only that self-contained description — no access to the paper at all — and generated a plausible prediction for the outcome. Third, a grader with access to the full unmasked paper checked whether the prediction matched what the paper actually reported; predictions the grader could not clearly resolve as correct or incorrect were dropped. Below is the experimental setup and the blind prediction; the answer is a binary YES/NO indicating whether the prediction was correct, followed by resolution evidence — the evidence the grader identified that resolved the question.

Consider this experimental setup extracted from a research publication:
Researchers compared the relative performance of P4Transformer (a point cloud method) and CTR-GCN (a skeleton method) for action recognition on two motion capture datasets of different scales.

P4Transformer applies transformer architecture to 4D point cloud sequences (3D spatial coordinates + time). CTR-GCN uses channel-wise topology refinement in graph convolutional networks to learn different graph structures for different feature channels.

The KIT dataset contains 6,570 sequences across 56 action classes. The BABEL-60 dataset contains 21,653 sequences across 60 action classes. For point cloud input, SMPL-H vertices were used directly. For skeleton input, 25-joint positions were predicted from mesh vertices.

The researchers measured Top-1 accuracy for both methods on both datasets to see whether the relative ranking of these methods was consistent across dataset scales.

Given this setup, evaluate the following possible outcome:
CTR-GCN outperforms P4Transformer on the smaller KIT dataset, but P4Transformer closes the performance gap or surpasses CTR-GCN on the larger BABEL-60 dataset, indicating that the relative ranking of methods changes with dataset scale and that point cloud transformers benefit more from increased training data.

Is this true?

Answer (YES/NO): NO